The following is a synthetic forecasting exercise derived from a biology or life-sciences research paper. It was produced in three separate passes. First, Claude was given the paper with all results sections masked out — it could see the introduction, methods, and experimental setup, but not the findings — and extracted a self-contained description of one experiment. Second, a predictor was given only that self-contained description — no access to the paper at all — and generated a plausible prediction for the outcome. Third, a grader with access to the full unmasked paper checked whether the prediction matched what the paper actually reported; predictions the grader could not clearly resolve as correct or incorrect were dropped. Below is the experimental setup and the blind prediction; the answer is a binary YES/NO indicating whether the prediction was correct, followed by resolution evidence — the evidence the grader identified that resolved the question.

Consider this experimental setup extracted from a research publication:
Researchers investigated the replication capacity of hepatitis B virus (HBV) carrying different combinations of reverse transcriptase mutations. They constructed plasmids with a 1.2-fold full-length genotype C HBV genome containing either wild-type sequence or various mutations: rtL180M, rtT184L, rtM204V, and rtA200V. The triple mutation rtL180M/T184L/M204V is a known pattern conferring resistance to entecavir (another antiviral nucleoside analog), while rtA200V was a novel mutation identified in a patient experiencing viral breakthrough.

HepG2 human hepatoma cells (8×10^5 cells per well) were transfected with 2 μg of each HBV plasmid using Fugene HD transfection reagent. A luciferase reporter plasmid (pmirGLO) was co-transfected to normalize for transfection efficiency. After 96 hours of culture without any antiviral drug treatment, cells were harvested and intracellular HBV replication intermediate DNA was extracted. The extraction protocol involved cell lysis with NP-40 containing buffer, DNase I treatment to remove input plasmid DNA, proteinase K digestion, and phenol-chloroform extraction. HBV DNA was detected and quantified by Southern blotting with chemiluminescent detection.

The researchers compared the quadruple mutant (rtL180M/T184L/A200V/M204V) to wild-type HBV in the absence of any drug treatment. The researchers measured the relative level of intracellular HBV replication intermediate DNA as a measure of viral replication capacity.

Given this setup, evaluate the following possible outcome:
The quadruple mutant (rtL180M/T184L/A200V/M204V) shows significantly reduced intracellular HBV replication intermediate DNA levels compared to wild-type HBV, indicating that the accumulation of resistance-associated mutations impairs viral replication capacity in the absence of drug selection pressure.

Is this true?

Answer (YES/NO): YES